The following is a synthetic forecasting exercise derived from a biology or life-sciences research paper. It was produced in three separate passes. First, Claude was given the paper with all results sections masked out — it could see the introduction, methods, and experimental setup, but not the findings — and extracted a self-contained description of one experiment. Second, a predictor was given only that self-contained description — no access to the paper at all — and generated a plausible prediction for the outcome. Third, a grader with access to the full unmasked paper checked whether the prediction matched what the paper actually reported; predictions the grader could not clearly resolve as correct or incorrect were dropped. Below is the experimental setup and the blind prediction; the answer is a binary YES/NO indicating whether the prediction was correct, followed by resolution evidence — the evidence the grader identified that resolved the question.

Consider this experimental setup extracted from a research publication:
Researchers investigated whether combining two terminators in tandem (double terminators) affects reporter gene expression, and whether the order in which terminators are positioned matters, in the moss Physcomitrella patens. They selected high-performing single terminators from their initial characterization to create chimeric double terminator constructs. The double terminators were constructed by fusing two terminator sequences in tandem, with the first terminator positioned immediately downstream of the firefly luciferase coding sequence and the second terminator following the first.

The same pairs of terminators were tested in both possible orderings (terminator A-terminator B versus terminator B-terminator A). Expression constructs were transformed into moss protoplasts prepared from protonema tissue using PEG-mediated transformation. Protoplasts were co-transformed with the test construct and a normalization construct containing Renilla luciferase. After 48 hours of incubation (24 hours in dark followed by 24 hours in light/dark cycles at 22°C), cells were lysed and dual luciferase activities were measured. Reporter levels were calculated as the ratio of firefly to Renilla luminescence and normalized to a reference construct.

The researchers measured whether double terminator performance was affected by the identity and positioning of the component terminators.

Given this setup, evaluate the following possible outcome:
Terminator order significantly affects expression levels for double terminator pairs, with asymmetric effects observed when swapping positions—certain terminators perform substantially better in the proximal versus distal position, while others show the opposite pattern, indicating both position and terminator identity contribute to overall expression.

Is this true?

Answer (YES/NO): YES